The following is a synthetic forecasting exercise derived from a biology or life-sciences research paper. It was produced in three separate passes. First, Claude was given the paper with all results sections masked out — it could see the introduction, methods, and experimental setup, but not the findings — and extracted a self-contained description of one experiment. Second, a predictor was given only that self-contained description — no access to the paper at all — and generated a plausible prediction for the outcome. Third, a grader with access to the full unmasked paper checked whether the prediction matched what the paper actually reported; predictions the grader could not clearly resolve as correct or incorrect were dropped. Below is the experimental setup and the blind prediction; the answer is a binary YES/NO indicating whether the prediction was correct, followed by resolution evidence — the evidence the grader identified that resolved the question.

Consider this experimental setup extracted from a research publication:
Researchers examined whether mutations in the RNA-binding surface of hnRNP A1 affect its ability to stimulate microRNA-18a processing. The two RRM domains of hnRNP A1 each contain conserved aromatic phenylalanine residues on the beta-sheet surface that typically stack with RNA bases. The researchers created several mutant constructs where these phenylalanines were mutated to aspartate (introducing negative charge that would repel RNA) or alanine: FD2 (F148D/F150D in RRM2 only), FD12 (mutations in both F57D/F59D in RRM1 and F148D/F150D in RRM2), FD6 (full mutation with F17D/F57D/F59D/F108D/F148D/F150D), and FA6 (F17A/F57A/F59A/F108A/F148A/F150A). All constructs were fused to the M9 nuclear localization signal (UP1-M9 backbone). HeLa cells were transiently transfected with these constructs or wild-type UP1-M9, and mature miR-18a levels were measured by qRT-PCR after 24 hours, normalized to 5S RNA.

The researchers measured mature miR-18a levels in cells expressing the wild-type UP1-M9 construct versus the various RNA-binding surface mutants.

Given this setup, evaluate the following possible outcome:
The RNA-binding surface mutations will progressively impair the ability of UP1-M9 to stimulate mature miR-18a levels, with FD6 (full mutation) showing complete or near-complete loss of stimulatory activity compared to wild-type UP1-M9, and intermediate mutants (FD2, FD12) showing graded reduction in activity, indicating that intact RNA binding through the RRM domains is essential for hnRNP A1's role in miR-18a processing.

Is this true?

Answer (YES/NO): NO